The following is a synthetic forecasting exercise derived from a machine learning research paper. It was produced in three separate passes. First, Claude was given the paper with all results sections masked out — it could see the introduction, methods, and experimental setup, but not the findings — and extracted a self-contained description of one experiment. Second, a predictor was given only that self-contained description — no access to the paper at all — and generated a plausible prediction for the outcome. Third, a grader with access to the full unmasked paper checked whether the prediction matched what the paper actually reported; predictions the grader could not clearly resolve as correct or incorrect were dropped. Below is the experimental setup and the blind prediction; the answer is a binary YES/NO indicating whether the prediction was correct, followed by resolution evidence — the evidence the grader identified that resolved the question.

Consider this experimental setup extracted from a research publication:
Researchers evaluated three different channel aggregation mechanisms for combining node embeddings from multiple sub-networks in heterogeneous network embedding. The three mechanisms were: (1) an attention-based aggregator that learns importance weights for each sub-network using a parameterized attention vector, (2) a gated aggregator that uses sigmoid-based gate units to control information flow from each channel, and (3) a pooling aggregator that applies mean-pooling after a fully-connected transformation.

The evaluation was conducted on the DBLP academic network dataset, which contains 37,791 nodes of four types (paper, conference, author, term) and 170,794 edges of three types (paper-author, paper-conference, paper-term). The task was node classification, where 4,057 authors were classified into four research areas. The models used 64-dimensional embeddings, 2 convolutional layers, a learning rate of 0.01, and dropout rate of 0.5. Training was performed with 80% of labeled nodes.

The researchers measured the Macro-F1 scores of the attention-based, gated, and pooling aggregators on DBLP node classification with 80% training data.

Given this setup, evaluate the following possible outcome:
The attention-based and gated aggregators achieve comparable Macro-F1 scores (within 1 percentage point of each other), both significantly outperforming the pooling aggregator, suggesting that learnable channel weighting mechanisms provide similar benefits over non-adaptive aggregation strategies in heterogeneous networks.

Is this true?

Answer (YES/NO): NO